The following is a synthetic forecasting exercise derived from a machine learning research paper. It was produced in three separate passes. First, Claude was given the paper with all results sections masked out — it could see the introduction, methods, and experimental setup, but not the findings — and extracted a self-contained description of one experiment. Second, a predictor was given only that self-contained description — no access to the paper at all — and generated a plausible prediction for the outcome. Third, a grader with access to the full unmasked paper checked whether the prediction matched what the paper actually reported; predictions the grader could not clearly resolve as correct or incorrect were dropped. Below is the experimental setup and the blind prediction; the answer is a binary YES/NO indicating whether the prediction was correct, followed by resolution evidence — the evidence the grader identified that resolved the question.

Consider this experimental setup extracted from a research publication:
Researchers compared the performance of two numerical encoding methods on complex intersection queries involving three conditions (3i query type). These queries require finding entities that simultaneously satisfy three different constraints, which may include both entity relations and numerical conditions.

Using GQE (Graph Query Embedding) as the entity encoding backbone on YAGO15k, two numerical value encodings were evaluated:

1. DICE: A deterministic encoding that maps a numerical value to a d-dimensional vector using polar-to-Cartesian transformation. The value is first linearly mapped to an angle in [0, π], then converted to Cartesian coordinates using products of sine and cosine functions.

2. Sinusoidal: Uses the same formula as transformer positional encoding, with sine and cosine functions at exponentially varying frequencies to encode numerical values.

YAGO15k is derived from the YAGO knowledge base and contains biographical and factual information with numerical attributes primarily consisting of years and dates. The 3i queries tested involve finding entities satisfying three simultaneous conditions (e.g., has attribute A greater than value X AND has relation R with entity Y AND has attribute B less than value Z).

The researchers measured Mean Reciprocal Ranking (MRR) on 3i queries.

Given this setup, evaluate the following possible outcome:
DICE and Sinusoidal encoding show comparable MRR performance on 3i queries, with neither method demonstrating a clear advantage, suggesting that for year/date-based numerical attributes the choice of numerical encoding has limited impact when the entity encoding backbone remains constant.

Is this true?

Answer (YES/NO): NO